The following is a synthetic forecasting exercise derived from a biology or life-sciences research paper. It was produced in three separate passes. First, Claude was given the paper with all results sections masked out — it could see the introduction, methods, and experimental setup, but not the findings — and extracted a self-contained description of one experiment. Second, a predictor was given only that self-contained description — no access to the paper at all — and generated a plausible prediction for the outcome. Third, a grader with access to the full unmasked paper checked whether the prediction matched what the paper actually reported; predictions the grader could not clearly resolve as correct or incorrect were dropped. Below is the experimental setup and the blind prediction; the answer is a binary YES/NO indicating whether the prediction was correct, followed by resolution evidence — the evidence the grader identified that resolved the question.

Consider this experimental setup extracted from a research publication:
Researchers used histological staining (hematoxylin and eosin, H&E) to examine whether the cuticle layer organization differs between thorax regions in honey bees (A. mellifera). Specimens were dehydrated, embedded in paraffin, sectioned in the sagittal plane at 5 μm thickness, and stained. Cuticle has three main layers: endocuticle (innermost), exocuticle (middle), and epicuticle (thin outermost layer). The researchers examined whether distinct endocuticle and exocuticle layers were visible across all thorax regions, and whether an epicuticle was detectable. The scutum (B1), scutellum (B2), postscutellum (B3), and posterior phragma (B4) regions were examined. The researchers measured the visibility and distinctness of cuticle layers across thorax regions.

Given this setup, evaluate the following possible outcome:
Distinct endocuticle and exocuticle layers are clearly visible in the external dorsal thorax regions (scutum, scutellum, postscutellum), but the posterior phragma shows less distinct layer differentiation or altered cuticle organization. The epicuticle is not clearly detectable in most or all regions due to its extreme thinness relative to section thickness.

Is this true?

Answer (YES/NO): NO